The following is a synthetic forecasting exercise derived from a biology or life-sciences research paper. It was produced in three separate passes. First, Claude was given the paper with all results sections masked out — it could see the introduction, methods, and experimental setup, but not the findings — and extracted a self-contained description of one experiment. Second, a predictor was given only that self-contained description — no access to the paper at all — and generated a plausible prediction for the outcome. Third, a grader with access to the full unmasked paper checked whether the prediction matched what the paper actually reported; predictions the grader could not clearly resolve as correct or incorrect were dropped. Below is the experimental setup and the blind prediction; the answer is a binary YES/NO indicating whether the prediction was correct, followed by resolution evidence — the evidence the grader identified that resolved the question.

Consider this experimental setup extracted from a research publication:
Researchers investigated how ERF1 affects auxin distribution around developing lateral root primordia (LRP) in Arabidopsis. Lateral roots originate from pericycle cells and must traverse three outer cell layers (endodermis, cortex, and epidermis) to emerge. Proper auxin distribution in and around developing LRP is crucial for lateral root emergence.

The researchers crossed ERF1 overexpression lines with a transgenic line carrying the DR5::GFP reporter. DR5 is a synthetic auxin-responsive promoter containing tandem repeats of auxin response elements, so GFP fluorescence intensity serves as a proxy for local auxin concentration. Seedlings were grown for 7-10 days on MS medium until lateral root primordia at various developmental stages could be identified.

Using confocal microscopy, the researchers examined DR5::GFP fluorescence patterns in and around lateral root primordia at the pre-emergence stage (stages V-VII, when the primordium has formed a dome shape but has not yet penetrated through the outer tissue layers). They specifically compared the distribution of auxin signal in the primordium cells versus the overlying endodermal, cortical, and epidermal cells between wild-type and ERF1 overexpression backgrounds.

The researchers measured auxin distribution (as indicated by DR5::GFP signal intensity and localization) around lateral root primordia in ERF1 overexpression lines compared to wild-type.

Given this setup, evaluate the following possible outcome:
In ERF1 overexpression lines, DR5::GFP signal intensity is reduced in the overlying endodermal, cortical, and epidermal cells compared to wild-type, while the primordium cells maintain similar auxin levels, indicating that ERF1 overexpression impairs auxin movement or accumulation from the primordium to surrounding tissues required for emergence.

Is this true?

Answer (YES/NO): NO